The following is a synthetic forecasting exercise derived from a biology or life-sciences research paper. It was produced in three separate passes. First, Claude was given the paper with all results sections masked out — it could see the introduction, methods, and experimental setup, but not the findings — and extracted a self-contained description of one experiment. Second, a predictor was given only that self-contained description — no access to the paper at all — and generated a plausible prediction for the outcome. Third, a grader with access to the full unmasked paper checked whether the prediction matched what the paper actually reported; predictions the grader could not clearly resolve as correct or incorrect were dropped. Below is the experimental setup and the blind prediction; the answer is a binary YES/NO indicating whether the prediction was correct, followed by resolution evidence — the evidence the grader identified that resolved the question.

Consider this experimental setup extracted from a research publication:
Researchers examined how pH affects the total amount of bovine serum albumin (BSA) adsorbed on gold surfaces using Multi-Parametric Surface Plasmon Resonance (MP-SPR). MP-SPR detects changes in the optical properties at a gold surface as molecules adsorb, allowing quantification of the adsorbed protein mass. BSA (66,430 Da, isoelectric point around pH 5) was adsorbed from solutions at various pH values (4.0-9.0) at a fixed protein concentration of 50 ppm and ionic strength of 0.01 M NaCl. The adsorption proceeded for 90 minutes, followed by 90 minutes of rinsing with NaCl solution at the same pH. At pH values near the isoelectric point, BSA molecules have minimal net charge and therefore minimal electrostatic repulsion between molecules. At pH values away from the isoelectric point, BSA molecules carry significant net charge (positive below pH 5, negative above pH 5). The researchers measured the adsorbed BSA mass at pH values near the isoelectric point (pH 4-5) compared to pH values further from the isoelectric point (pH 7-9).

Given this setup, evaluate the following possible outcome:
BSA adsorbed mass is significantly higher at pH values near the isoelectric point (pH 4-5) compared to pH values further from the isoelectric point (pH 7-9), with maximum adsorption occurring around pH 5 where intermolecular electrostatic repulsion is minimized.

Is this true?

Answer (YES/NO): YES